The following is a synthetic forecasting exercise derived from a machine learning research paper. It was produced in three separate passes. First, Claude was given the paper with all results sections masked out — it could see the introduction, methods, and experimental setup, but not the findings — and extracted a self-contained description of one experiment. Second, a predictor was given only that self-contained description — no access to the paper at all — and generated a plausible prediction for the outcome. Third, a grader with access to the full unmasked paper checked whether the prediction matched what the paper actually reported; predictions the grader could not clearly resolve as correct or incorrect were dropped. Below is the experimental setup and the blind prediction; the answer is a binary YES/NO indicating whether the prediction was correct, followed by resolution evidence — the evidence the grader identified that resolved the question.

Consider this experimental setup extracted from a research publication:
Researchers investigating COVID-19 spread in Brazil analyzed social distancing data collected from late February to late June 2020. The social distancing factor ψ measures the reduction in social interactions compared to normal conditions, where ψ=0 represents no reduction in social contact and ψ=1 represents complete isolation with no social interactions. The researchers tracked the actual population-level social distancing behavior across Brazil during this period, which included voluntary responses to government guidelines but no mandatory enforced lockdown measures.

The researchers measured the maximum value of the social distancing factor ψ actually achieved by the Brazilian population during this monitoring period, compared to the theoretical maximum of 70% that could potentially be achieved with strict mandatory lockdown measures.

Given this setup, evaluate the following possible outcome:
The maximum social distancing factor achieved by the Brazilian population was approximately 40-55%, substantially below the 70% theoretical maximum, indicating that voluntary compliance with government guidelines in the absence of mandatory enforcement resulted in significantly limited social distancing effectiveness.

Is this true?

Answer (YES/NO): YES